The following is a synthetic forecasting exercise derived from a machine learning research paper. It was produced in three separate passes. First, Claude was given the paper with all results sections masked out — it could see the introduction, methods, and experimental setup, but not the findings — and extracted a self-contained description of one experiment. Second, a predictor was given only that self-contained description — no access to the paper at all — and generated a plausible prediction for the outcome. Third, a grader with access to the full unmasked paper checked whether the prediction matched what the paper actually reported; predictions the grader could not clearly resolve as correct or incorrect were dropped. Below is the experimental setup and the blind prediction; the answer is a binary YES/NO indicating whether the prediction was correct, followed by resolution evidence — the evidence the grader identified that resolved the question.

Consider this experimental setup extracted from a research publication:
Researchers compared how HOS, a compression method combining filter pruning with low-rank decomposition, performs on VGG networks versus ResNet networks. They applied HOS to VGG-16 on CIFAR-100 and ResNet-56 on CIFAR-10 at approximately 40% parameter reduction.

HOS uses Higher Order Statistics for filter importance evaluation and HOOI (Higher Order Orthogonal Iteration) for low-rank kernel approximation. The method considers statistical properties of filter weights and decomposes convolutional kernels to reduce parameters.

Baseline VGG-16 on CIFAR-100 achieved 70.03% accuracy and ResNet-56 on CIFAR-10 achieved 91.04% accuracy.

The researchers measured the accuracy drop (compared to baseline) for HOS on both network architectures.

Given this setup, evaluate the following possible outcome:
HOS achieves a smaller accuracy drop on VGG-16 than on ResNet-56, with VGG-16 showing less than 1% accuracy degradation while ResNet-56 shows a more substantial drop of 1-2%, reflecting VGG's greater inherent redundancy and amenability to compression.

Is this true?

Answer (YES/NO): NO